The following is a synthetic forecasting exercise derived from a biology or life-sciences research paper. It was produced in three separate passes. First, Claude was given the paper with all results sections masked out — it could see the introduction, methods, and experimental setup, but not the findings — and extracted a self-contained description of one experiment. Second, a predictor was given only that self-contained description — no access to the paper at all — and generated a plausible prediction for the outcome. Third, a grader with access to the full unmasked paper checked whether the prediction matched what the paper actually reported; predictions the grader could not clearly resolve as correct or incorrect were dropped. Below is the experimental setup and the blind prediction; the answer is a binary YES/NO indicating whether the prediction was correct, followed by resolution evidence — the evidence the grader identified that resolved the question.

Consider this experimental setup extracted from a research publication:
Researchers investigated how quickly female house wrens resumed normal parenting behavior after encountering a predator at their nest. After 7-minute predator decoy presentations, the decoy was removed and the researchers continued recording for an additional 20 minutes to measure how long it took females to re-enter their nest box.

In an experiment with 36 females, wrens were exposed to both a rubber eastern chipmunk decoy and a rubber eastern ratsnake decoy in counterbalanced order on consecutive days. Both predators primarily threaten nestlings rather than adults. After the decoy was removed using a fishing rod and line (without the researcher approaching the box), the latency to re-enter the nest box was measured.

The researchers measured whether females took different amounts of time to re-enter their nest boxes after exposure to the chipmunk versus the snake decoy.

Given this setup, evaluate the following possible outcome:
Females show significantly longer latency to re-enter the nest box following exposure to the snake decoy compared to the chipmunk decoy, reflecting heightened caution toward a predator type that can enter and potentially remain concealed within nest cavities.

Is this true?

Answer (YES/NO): NO